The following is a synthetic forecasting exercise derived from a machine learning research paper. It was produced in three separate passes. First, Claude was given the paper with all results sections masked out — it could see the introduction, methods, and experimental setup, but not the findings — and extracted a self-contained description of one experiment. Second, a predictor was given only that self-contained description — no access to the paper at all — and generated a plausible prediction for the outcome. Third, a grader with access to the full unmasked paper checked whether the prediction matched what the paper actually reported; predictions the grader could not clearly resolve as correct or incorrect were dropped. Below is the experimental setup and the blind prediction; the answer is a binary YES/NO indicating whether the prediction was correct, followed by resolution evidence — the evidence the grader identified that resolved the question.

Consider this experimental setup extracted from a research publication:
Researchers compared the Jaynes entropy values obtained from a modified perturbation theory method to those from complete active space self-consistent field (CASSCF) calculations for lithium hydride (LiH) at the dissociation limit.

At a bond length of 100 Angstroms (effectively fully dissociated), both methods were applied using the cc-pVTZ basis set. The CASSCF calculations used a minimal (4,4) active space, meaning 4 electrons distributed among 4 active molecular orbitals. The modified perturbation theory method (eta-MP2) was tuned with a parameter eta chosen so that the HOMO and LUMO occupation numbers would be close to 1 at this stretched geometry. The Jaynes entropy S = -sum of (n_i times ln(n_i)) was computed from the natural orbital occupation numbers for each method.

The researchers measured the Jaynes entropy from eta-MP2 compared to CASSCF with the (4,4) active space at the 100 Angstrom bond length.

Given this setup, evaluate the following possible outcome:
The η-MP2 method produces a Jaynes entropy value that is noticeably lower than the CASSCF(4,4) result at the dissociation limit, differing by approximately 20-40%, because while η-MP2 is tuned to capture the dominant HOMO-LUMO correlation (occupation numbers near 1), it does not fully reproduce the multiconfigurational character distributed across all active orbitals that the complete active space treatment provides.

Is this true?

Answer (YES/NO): NO